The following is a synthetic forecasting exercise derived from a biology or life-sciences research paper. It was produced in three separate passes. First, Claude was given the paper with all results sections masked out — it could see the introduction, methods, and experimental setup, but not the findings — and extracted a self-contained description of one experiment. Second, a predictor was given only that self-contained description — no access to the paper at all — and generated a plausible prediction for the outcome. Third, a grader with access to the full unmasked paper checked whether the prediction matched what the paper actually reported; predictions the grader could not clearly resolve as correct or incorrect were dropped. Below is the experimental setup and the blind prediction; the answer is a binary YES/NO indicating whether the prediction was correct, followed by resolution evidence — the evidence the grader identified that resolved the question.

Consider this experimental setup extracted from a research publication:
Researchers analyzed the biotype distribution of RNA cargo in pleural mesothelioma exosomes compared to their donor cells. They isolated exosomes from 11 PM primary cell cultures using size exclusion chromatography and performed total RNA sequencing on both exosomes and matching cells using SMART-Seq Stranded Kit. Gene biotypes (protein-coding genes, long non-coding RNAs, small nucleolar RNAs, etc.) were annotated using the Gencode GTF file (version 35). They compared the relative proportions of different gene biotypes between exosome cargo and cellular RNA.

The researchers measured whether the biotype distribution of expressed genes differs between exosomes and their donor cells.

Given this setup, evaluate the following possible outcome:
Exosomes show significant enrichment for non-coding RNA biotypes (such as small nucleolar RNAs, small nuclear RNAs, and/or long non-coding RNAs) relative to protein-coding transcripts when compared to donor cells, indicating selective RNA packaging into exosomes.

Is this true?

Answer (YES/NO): YES